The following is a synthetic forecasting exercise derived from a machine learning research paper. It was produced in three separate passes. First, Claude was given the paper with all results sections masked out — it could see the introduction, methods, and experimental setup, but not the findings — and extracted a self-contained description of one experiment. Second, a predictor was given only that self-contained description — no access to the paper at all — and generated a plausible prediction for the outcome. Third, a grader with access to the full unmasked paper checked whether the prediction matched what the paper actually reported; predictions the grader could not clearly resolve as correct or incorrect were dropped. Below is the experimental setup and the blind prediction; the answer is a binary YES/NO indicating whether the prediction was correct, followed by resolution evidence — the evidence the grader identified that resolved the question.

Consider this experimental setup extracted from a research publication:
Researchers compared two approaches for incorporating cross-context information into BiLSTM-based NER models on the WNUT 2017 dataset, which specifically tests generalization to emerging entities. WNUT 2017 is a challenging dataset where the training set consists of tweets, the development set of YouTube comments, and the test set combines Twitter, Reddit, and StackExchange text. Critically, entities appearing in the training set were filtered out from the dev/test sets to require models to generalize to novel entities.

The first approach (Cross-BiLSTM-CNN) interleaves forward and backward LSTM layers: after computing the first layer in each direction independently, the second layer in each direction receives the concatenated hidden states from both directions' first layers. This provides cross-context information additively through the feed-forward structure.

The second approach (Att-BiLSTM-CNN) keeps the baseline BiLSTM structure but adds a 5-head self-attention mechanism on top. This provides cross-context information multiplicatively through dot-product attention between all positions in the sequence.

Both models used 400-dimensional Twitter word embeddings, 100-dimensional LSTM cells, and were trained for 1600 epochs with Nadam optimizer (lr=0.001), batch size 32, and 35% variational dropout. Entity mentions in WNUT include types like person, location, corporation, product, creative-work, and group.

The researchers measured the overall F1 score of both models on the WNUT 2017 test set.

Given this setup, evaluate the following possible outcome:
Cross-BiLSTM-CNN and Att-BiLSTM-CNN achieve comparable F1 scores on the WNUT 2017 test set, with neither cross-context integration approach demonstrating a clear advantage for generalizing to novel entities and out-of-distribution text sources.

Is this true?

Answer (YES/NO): YES